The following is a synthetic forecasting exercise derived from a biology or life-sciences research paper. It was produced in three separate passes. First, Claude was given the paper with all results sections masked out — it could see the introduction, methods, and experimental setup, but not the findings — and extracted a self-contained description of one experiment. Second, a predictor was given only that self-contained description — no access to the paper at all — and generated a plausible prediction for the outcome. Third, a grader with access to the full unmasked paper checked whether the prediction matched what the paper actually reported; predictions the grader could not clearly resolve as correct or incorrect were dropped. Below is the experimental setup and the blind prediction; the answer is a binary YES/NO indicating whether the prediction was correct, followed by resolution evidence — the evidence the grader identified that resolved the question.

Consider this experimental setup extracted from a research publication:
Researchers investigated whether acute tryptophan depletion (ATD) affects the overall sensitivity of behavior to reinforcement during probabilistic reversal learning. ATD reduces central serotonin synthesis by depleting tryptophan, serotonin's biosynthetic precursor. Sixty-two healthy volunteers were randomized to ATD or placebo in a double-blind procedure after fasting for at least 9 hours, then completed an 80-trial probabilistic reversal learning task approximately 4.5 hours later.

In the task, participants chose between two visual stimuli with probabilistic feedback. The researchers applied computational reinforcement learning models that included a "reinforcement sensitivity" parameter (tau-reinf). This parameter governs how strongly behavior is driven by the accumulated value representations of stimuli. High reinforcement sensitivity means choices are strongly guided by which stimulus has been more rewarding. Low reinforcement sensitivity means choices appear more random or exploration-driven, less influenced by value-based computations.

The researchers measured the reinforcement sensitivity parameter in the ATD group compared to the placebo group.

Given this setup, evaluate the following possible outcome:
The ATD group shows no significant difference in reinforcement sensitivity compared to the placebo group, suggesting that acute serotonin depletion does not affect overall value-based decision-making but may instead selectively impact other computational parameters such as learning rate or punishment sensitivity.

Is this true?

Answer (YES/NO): NO